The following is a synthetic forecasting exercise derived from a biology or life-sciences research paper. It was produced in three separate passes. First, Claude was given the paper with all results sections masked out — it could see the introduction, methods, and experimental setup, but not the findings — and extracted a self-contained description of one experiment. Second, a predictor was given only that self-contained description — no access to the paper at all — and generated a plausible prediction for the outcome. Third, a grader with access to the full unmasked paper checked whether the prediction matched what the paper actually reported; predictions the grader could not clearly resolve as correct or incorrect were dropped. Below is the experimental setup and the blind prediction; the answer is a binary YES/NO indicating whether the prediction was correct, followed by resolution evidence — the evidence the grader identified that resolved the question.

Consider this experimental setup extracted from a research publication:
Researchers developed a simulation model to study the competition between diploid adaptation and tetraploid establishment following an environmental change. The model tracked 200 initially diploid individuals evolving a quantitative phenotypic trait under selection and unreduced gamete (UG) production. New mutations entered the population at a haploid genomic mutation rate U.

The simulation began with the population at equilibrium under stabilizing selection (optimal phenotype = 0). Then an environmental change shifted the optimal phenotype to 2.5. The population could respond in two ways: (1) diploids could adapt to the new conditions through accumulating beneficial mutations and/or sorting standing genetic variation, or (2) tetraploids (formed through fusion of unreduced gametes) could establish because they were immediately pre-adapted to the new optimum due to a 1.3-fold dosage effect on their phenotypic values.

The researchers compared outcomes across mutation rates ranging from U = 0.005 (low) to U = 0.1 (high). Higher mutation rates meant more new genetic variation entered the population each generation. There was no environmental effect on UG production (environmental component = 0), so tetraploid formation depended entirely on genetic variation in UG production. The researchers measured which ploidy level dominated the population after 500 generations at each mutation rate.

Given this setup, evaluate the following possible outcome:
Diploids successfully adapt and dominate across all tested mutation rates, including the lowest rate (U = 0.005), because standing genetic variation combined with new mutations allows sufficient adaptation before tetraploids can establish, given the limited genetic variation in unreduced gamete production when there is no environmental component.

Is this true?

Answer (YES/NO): YES